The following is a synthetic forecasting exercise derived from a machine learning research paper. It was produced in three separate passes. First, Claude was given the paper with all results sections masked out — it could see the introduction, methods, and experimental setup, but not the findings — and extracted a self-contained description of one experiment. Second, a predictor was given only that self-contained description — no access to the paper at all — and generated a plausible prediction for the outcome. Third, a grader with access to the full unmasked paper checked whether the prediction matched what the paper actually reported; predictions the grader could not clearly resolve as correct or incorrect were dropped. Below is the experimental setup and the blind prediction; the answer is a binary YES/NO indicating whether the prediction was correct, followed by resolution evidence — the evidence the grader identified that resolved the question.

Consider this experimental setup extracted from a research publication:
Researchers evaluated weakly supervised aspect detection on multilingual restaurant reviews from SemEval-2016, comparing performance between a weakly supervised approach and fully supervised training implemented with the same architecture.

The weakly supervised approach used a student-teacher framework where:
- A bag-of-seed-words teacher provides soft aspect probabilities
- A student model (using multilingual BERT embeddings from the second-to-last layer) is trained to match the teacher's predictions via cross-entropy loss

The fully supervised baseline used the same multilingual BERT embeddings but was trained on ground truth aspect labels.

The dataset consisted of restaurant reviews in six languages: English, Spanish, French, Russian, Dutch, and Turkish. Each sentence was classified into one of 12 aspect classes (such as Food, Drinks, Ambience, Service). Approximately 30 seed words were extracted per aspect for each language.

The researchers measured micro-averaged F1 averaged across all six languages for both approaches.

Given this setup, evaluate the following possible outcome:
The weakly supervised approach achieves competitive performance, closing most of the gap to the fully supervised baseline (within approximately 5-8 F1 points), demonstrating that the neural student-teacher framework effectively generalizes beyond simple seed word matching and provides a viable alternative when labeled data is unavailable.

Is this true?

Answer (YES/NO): NO